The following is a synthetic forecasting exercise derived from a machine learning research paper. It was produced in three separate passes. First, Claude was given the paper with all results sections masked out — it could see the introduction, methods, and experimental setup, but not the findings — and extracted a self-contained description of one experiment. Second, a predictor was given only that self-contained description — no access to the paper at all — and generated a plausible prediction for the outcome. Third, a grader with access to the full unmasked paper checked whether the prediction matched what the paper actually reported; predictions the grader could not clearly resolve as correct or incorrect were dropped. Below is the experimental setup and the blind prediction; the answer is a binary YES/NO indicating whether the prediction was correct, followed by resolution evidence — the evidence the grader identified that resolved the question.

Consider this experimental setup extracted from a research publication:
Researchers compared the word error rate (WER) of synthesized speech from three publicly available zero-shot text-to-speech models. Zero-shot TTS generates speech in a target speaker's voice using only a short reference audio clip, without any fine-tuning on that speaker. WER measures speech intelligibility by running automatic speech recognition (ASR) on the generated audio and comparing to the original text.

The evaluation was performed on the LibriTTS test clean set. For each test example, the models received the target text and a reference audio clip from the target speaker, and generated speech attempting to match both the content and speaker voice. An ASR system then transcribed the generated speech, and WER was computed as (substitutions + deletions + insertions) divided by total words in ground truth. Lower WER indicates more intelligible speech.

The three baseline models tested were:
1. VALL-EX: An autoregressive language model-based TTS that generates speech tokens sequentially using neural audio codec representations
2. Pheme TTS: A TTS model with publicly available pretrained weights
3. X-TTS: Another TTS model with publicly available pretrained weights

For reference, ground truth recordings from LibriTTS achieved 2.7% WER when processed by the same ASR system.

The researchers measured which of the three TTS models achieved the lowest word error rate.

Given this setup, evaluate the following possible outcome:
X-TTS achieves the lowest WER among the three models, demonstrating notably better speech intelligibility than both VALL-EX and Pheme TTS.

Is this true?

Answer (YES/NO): NO